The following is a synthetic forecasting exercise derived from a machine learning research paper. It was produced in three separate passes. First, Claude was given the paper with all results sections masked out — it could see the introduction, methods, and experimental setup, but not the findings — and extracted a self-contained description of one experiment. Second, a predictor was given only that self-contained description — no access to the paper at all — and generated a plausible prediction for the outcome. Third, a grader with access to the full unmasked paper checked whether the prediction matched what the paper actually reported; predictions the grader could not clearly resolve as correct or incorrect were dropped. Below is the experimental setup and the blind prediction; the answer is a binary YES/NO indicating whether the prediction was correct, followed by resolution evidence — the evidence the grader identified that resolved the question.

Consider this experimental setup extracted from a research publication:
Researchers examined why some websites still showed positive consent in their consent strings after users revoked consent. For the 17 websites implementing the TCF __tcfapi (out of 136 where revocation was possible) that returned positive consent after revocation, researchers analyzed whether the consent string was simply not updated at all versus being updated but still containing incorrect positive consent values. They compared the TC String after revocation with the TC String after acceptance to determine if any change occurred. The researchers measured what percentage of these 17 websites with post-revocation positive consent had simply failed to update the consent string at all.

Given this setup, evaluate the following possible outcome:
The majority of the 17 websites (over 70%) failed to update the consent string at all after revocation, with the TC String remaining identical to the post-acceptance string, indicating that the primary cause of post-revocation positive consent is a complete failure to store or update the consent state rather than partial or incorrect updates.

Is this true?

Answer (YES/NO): YES